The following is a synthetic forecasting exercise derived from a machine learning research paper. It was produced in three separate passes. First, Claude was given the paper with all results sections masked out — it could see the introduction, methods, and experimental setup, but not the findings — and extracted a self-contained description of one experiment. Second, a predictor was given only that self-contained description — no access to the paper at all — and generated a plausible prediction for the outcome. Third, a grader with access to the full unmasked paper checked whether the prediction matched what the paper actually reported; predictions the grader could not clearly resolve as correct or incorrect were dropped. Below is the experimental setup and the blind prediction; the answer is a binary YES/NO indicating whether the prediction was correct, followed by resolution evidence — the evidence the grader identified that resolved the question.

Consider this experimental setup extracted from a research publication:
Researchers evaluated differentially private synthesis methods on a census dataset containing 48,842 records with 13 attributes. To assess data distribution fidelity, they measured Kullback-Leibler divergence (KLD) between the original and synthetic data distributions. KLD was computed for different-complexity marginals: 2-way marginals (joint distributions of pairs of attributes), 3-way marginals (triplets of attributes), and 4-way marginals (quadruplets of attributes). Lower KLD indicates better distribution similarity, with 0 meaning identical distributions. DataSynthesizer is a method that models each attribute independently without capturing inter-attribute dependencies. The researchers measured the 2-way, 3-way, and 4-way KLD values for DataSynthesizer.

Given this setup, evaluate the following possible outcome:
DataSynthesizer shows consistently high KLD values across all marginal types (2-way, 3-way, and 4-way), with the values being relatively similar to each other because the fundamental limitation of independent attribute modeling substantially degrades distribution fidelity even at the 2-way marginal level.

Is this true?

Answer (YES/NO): NO